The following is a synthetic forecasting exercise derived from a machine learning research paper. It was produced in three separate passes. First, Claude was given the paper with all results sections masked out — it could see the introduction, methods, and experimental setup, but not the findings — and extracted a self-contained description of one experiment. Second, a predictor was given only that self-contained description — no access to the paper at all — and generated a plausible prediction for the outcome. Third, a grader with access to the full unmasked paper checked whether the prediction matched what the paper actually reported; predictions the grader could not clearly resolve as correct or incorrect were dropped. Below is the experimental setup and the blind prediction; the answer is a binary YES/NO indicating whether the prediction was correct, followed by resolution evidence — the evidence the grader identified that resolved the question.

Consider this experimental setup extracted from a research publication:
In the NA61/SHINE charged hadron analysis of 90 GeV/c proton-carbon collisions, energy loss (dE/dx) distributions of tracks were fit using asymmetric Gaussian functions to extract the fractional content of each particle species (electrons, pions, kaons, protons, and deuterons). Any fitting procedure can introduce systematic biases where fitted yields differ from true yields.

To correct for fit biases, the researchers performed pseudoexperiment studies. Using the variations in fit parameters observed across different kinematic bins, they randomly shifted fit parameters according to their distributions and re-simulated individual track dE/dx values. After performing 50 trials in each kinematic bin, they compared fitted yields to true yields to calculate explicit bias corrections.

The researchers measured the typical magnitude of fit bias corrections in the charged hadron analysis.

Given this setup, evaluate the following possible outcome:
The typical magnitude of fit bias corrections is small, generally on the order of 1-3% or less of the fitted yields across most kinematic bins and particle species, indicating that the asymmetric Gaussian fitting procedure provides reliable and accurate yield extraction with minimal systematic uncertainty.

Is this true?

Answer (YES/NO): NO